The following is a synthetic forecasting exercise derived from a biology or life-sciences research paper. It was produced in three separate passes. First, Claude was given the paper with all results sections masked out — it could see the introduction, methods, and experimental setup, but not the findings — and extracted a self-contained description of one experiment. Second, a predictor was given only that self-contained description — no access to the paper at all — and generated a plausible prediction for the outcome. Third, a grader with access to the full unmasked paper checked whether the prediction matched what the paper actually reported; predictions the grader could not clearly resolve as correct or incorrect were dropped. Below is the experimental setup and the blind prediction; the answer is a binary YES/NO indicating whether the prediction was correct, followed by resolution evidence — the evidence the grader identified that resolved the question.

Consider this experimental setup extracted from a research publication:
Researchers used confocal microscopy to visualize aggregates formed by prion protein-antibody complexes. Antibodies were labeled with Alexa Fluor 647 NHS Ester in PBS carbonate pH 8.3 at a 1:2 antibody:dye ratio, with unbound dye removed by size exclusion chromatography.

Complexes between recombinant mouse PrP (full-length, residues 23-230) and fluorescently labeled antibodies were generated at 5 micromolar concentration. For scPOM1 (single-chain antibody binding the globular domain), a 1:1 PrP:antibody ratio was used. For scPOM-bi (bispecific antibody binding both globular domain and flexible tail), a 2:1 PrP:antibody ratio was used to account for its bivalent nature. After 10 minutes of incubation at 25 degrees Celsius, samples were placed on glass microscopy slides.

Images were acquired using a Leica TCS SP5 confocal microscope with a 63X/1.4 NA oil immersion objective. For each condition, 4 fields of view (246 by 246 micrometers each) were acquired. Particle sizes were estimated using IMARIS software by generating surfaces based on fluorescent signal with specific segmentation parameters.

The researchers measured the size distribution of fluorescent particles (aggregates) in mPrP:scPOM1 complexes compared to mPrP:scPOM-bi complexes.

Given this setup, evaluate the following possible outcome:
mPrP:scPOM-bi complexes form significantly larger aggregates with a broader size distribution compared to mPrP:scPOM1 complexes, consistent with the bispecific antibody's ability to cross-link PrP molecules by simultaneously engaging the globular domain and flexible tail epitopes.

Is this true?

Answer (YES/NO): NO